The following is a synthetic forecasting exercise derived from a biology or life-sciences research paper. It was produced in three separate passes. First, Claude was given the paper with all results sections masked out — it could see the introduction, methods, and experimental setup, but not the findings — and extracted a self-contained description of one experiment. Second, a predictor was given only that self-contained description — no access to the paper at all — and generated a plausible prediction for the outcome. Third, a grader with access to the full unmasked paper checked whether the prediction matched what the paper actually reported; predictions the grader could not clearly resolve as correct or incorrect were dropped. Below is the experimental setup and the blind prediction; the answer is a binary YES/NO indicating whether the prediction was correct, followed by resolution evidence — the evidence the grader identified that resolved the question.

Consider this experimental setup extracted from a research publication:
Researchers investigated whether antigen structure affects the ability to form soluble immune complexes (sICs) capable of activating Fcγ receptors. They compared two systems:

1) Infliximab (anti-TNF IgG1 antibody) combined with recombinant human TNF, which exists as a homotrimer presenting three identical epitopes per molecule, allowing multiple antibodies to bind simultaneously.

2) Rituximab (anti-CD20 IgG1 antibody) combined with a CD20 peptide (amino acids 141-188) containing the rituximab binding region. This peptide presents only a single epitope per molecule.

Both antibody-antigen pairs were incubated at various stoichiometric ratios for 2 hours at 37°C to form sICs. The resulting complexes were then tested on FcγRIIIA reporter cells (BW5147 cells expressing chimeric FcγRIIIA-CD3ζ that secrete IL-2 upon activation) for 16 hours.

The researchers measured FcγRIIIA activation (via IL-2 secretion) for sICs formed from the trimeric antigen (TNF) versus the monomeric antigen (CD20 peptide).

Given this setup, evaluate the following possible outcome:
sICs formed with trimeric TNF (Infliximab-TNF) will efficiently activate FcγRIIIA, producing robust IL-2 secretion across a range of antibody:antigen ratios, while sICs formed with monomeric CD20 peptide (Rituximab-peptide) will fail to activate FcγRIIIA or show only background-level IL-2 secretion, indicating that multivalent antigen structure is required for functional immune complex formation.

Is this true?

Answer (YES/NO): YES